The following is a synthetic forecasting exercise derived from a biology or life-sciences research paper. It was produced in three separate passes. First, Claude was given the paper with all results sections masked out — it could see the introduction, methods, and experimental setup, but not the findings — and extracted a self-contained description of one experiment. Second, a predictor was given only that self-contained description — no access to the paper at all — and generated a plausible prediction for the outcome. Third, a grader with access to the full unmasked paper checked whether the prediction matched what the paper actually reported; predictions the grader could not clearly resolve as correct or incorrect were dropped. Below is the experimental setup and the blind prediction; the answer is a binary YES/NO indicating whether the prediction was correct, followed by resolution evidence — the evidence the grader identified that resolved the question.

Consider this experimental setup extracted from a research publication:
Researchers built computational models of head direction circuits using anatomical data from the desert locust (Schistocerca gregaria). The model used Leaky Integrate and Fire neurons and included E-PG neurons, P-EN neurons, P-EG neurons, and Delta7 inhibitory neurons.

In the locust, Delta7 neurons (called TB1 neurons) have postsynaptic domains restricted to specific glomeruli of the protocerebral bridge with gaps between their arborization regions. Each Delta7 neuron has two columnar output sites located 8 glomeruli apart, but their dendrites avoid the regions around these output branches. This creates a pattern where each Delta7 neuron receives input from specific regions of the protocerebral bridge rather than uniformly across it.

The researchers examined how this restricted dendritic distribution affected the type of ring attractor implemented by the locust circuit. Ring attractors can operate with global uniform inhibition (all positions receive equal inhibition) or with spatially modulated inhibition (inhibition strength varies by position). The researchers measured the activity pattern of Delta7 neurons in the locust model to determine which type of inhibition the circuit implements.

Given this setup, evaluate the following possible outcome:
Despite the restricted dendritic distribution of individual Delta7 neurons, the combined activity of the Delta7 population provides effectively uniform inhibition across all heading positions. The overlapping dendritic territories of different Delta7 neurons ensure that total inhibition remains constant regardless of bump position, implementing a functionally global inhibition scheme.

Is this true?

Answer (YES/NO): NO